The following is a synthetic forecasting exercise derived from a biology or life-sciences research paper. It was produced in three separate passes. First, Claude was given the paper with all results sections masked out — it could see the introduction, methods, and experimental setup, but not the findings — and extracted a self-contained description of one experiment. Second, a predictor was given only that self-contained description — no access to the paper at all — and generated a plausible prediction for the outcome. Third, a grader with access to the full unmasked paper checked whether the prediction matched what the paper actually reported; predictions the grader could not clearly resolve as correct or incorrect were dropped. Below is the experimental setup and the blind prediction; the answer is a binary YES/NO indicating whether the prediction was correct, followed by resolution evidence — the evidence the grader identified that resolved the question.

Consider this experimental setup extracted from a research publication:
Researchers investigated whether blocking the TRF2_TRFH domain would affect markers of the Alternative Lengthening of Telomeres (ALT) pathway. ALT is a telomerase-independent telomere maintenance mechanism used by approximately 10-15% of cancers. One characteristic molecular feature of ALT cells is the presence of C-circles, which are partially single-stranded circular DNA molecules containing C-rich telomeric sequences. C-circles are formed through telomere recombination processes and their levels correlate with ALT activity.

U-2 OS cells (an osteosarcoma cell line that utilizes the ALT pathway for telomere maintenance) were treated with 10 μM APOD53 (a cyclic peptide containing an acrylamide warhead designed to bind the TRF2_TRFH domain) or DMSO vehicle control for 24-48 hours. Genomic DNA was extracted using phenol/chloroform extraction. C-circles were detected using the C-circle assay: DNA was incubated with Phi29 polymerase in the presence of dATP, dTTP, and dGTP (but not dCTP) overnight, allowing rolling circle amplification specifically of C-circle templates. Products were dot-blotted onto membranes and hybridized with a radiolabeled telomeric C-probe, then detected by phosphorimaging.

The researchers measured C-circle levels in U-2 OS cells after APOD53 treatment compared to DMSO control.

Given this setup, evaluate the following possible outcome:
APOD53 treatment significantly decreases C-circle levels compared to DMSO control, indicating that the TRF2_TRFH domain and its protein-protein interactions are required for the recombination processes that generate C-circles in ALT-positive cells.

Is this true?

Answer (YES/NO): NO